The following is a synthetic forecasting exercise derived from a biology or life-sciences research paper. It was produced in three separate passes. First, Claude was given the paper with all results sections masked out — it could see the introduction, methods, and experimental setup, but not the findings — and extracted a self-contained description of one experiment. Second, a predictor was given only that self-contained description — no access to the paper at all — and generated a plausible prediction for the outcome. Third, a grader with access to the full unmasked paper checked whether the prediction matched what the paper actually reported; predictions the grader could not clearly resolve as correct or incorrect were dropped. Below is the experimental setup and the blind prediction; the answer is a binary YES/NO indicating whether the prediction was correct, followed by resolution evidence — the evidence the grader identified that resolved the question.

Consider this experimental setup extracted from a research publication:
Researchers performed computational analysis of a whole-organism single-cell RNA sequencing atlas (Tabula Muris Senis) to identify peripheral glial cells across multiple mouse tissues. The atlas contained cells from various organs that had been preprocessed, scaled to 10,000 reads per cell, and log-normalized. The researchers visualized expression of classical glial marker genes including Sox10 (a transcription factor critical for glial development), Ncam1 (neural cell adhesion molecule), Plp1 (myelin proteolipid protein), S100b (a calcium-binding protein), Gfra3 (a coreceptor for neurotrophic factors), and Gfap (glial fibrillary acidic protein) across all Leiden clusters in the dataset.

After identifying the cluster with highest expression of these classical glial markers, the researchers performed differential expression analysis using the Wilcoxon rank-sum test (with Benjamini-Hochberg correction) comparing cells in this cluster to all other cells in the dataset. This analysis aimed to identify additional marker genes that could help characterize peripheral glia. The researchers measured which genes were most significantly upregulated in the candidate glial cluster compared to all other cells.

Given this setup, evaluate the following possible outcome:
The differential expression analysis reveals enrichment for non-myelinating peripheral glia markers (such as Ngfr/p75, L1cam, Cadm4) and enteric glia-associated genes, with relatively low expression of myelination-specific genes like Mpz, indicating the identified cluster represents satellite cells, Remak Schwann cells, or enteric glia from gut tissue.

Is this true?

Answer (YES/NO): NO